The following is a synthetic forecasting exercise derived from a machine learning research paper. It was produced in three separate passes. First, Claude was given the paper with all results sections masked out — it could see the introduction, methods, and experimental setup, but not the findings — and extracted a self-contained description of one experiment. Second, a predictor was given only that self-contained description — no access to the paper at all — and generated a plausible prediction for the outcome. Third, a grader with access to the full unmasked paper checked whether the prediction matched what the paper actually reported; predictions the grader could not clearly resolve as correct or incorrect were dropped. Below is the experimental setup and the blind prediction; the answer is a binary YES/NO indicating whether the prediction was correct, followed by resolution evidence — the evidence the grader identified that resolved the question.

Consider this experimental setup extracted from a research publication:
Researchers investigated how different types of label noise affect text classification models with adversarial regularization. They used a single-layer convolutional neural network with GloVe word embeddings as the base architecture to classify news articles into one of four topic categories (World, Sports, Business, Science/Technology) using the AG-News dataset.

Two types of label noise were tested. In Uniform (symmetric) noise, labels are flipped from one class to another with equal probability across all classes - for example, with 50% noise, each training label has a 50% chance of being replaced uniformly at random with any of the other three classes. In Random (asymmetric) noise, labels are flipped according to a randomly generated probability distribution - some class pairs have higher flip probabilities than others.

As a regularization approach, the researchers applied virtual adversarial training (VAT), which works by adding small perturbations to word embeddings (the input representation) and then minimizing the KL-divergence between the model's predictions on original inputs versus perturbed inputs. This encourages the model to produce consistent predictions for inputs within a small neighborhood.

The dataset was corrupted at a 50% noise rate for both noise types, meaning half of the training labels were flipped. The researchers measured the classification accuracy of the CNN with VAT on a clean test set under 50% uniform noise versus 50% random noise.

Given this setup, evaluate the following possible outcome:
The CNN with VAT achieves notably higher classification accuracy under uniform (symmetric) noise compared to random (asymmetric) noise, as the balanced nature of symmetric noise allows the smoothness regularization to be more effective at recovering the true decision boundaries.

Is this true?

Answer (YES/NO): NO